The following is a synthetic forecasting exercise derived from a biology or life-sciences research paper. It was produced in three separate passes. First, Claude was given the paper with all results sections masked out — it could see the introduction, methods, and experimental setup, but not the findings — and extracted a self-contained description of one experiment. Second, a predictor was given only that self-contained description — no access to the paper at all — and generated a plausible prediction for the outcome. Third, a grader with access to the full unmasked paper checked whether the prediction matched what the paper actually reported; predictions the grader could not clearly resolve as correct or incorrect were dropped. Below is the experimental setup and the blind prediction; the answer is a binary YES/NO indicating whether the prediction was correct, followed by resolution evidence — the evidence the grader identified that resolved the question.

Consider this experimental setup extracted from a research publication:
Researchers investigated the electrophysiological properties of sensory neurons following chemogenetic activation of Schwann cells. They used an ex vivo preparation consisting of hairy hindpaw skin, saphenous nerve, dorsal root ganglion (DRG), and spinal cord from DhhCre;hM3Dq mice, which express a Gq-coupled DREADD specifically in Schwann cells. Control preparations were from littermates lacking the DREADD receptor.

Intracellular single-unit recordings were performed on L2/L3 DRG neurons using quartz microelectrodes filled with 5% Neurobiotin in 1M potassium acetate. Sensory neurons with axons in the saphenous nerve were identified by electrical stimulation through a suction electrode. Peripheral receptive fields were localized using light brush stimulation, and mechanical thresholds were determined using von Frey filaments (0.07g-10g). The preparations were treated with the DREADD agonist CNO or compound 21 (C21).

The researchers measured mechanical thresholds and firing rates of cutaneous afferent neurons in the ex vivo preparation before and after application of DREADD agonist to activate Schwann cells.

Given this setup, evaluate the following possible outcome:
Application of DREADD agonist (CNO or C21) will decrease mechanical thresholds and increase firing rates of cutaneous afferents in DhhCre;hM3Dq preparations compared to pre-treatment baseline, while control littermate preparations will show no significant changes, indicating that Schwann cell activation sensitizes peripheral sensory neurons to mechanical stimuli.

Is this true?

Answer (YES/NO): NO